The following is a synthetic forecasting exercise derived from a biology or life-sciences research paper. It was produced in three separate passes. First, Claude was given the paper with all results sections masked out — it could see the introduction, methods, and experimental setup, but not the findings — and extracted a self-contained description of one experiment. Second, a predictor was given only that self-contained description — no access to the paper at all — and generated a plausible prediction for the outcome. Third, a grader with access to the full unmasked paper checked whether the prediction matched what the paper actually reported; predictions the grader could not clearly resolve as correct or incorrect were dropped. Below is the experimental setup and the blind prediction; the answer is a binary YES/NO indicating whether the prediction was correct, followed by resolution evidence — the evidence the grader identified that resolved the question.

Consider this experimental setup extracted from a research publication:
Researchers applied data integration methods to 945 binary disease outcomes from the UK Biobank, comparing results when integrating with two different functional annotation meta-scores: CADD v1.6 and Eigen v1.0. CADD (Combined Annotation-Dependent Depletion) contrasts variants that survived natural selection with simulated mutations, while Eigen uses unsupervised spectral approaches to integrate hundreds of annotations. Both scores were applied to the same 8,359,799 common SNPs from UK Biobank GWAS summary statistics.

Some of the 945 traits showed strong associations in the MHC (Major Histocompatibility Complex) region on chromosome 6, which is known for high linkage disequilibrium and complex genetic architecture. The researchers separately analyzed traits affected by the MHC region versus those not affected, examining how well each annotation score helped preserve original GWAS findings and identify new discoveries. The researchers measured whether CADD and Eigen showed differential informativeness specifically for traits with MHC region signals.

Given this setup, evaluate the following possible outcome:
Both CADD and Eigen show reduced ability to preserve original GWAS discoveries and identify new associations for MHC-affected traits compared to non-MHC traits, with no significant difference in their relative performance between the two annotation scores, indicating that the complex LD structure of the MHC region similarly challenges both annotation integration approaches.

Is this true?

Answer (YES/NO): NO